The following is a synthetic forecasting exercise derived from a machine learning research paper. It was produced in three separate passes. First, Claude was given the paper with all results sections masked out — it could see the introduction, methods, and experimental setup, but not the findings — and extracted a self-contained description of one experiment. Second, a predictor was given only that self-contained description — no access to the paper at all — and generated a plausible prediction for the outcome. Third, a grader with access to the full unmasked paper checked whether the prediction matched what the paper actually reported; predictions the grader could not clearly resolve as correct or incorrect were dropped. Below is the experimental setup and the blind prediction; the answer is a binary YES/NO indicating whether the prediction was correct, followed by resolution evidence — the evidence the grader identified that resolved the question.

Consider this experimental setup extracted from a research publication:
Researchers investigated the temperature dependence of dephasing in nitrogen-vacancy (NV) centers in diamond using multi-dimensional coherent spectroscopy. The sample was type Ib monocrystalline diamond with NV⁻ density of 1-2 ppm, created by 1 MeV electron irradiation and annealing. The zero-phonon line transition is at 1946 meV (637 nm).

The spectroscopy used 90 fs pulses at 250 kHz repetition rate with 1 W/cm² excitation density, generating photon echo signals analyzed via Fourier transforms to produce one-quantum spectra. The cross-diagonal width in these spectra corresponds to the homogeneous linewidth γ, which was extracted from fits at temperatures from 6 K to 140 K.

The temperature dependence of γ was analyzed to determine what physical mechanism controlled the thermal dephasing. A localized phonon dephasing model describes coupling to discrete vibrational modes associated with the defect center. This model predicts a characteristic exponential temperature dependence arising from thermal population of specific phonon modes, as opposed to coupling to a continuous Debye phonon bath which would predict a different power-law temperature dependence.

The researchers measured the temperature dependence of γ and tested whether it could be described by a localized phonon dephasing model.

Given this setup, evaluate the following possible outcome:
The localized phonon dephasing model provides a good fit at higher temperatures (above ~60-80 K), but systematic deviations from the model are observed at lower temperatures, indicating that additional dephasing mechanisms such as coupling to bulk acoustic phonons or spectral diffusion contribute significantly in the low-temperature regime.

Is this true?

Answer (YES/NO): NO